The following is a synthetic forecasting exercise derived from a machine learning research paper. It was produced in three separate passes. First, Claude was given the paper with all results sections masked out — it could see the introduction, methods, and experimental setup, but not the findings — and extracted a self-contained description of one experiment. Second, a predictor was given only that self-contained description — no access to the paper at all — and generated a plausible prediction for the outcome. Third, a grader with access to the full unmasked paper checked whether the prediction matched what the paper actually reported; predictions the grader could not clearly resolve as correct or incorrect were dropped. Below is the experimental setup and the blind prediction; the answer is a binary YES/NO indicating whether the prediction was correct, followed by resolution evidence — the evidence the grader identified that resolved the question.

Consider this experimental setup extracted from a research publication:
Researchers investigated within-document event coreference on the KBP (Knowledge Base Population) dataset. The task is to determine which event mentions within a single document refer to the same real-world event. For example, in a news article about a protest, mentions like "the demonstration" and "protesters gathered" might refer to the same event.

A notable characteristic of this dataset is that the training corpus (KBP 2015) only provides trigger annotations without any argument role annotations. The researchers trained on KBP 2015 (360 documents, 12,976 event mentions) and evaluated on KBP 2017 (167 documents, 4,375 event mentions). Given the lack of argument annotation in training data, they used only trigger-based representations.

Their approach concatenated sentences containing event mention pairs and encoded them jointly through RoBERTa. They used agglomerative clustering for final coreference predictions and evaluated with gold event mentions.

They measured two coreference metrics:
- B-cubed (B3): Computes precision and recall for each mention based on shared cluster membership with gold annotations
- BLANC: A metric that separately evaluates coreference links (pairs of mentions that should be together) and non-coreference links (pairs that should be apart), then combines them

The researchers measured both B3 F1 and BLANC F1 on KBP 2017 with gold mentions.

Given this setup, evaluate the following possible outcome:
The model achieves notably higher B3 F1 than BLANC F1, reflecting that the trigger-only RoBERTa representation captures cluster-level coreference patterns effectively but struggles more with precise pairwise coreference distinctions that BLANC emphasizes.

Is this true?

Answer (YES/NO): YES